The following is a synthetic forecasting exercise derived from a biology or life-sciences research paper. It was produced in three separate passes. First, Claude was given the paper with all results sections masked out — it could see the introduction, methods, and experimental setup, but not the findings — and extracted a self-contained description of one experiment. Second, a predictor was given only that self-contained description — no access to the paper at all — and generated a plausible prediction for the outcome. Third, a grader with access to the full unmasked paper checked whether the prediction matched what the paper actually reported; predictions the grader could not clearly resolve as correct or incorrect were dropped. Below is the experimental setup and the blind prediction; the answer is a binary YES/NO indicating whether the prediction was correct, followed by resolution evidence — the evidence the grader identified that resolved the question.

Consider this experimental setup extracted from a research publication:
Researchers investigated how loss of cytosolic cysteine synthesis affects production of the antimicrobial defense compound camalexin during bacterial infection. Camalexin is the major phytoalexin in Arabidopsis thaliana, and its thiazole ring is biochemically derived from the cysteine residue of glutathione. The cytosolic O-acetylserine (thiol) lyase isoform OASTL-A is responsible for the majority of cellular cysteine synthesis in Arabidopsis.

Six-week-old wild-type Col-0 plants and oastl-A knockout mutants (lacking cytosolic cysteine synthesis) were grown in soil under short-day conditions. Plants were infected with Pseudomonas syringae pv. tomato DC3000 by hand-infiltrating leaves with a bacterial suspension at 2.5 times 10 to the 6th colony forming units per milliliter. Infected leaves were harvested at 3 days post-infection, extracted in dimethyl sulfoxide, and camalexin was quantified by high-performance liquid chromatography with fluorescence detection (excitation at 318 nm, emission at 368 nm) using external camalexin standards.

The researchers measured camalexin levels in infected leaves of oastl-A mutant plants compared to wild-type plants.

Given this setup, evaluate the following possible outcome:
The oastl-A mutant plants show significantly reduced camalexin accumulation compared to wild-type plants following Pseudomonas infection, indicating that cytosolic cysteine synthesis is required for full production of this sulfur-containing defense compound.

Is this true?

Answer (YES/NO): YES